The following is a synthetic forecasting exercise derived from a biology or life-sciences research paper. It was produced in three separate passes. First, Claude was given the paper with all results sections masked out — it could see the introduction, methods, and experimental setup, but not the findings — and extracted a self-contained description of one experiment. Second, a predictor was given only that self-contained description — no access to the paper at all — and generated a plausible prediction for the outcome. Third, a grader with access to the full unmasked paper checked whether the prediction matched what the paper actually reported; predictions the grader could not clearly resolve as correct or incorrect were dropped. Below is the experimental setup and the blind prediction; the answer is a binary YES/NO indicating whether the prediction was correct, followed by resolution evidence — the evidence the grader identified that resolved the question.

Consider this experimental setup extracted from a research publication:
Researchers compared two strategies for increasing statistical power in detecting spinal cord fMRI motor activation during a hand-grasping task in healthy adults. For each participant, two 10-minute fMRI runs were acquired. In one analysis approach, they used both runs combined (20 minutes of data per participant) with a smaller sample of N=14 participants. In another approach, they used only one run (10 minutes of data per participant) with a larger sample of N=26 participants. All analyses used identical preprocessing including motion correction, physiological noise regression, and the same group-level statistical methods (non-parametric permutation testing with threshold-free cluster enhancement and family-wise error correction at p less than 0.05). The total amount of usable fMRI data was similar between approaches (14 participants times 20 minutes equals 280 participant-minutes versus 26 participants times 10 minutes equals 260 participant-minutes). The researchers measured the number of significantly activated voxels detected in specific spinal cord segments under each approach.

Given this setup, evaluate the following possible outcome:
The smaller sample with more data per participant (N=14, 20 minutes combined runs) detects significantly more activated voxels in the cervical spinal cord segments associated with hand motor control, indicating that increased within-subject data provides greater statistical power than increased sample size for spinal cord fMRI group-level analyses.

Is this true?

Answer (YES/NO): NO